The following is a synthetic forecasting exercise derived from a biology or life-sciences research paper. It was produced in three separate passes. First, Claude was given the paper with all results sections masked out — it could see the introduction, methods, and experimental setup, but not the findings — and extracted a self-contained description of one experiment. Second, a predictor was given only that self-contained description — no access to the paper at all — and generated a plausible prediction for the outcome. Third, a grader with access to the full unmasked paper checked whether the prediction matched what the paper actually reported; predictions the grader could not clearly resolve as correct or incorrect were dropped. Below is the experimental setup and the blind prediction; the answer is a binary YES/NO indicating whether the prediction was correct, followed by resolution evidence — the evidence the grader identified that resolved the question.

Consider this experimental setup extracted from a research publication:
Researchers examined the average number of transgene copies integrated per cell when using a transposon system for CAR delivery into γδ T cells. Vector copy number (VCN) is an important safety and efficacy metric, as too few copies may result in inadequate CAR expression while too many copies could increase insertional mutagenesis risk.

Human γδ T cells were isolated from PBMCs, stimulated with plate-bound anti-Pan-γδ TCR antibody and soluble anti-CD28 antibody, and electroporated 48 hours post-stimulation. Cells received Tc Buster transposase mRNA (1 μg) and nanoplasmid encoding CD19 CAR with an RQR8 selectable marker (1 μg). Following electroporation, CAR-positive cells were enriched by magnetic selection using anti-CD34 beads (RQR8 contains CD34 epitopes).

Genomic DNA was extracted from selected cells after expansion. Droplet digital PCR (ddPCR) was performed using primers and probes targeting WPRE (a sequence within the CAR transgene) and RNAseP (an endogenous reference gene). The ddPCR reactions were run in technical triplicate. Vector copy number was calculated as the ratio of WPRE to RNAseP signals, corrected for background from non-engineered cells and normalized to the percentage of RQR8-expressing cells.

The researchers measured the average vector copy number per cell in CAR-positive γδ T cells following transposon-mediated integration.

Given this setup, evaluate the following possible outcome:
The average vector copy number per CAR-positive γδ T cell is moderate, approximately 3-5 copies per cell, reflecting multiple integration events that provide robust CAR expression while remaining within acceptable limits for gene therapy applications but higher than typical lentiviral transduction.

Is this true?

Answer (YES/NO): NO